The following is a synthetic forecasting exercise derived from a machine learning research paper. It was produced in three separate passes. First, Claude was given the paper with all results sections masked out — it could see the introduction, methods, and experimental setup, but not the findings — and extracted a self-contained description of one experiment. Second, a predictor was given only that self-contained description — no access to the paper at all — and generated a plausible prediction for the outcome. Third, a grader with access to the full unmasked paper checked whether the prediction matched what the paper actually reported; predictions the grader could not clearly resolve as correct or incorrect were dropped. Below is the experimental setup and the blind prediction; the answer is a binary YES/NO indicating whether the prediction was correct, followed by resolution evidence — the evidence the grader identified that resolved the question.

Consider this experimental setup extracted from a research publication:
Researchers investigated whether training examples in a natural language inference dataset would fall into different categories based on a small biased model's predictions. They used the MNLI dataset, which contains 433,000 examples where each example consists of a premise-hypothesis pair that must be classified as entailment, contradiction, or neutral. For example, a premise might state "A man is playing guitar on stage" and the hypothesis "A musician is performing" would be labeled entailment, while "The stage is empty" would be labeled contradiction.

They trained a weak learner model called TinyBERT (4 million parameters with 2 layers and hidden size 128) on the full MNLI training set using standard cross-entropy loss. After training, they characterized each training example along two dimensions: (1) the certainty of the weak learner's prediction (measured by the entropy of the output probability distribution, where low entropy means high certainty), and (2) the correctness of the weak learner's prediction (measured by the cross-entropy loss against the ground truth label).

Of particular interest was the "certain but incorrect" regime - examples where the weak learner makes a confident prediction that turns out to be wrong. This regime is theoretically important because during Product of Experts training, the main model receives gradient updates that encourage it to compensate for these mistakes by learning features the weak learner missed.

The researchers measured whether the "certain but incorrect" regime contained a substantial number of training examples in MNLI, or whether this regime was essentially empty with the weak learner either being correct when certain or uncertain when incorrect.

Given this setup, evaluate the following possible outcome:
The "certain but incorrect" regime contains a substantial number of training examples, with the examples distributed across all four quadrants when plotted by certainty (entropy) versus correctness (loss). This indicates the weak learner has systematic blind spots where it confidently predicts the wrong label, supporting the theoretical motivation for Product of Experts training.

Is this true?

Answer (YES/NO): YES